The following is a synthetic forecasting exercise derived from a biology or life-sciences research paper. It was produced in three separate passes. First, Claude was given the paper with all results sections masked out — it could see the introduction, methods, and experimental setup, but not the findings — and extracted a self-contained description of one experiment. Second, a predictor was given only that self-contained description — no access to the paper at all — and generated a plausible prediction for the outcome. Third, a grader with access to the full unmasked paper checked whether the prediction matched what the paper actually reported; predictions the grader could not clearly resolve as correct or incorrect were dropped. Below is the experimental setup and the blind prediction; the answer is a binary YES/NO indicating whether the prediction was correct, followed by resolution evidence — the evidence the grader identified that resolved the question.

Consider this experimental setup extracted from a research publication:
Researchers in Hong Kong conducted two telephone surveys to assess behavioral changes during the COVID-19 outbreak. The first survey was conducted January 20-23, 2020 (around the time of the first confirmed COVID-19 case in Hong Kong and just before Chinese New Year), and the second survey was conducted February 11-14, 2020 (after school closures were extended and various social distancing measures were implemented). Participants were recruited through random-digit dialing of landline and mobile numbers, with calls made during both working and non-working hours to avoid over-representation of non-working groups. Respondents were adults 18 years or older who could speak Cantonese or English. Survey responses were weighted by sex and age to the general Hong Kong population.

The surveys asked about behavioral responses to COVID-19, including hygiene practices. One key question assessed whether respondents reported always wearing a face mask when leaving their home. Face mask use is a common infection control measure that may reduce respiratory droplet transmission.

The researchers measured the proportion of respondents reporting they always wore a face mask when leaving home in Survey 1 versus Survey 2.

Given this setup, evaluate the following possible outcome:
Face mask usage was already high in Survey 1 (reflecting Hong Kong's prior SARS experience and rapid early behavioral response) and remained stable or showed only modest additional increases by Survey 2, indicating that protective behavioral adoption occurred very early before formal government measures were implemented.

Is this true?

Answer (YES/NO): NO